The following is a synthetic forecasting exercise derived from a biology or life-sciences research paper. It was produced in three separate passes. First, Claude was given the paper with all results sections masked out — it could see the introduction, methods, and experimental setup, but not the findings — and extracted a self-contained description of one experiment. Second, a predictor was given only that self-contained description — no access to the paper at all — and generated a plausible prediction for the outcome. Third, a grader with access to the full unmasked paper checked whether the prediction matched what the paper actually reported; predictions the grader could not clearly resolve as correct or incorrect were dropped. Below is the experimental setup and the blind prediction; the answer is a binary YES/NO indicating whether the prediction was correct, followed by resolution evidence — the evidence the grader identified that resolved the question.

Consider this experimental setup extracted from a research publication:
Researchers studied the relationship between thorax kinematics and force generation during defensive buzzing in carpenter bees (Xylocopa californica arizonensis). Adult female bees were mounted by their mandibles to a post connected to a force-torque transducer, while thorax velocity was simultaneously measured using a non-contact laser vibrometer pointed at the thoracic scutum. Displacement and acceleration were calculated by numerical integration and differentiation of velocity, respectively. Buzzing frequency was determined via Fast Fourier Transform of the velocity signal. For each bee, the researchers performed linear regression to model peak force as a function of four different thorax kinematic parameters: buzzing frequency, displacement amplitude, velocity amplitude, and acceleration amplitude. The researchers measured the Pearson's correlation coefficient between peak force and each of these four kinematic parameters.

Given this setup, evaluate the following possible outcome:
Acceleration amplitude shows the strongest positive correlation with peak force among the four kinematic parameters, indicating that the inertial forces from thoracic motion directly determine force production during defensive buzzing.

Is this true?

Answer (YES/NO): NO